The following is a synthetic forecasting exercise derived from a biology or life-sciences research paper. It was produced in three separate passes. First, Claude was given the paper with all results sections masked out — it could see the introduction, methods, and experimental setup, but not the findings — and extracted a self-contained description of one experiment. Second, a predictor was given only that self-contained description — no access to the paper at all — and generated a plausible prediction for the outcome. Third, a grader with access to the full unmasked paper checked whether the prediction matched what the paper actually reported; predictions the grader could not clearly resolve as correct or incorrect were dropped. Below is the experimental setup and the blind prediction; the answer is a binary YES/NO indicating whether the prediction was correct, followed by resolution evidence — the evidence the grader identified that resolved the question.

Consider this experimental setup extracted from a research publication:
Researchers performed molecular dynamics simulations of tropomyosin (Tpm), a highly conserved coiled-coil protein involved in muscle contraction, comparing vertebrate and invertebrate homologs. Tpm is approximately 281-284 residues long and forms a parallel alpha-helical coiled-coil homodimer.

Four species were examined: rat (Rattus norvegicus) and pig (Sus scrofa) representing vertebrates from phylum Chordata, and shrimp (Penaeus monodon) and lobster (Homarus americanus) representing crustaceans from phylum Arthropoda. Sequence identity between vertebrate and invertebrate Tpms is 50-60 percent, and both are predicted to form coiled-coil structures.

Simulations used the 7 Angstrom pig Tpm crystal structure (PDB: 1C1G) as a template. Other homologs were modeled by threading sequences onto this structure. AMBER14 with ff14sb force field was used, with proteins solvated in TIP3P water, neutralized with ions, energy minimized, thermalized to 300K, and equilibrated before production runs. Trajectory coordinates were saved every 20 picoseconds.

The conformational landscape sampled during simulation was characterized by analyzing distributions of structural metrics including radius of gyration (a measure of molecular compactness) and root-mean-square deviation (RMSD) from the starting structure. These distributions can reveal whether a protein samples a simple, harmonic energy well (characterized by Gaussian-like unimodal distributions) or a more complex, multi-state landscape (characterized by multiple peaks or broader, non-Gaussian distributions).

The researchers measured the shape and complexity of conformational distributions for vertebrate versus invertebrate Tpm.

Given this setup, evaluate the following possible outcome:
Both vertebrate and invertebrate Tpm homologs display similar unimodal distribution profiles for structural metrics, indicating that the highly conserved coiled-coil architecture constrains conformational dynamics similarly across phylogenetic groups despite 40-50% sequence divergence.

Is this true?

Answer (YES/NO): NO